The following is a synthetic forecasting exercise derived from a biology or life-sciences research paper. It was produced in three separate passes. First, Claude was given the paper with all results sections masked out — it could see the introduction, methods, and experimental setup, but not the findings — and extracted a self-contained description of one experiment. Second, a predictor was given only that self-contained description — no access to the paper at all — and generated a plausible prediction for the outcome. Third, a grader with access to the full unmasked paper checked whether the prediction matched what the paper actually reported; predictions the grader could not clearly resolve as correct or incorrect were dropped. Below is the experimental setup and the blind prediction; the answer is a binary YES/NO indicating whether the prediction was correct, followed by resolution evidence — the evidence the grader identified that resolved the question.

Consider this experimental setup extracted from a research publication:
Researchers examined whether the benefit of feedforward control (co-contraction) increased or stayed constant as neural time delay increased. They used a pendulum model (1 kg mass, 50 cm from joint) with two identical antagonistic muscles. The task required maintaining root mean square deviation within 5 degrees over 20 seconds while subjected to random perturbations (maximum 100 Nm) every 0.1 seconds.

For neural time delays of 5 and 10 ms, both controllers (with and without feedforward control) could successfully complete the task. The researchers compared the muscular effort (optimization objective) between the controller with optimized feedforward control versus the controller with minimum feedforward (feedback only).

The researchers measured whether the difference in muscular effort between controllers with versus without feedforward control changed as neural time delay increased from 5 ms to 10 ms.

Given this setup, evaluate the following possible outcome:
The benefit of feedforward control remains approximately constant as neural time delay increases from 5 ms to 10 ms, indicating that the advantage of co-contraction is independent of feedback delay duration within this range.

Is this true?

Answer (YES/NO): NO